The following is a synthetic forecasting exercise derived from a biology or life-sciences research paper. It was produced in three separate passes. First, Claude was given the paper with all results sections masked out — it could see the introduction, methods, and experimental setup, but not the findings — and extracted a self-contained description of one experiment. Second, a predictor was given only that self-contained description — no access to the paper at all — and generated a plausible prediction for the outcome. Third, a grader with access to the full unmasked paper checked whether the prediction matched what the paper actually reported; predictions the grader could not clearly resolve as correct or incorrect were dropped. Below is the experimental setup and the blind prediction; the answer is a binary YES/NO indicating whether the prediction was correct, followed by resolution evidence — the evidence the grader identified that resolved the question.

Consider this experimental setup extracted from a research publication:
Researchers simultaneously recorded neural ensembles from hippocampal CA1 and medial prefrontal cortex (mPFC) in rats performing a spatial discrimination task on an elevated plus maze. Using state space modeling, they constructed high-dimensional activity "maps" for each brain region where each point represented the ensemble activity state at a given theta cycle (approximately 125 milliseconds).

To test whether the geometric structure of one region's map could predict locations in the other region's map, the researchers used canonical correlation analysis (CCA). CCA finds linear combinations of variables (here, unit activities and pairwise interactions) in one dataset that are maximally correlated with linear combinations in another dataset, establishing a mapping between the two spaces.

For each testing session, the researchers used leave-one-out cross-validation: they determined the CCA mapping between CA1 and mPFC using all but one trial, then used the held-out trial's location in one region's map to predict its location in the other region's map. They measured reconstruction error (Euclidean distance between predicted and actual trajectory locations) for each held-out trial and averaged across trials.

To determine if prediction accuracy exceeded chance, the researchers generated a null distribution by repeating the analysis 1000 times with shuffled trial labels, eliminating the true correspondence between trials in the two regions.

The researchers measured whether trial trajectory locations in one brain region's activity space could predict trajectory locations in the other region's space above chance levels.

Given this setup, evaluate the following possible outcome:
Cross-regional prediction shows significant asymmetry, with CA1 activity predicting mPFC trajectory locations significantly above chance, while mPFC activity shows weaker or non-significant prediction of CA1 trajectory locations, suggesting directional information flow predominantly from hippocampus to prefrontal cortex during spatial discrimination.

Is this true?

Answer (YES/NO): NO